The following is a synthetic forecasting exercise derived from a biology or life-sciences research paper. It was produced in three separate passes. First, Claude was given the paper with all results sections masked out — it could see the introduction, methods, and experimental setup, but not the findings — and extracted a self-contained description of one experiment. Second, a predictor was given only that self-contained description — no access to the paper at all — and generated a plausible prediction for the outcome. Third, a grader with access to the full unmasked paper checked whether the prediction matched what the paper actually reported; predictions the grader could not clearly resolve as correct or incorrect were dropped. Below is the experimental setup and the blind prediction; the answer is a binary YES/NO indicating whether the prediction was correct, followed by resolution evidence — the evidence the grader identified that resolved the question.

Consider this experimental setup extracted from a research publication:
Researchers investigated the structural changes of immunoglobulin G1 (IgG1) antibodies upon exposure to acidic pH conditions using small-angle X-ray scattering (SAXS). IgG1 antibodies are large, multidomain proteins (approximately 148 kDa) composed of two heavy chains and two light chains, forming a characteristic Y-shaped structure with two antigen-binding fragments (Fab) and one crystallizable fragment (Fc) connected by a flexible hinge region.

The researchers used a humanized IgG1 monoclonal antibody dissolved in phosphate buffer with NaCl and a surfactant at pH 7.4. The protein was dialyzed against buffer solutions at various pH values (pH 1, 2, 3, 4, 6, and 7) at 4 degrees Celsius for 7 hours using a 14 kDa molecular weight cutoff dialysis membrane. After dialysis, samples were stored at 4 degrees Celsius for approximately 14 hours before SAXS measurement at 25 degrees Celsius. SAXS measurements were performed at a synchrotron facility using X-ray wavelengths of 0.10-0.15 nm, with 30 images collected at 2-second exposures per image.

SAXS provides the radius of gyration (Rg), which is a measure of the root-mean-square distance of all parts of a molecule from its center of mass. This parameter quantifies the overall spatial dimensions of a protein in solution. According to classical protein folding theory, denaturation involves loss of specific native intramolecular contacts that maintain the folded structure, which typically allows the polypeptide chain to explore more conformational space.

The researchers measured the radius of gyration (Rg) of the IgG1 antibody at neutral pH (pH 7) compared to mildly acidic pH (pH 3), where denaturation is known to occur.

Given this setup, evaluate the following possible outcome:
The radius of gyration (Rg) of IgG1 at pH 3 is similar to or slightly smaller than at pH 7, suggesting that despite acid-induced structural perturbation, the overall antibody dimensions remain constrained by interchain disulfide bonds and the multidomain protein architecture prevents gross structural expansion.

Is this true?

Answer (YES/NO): YES